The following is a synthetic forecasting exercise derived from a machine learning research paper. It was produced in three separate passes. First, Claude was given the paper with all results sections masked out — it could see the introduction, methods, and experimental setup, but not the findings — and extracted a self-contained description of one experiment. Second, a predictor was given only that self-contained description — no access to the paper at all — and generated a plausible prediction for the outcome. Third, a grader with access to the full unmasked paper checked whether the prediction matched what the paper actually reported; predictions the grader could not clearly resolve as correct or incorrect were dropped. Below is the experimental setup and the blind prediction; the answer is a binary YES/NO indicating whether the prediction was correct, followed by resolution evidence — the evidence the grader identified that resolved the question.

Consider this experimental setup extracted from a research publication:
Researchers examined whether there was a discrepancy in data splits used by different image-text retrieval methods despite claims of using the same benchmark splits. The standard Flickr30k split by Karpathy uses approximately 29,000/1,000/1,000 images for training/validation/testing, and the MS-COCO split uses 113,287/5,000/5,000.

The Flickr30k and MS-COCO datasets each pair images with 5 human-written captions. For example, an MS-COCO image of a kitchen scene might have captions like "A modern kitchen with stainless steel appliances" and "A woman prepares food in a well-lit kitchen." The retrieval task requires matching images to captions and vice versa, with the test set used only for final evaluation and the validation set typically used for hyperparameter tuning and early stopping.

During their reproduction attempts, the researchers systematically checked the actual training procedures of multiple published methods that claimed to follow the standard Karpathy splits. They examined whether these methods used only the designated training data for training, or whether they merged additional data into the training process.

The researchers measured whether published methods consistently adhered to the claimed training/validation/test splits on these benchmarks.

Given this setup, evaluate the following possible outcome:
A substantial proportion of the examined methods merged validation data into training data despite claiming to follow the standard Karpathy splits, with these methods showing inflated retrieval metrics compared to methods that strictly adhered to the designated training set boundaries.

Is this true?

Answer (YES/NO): YES